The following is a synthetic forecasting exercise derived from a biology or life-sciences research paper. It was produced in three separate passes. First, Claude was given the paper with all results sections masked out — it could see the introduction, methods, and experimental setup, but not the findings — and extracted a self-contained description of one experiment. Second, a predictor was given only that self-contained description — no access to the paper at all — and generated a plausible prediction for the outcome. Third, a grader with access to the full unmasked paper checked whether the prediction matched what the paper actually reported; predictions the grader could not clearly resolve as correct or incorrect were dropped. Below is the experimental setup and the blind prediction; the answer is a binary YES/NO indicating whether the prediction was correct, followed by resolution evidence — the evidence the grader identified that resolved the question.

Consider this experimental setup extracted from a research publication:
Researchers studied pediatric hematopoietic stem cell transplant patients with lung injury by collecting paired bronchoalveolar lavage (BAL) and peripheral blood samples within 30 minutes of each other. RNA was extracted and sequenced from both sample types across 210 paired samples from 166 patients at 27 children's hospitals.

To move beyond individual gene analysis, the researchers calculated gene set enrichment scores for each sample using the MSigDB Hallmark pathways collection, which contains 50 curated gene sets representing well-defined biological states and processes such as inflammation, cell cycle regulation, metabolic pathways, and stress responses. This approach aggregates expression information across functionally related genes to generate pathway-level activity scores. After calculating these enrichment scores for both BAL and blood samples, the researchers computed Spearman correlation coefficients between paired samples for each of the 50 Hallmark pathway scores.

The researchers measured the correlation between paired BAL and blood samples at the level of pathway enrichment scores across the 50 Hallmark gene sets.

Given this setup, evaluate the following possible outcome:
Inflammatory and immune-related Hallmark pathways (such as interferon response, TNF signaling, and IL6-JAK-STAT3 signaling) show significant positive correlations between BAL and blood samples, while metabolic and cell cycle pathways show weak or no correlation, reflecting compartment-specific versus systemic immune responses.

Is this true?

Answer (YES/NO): NO